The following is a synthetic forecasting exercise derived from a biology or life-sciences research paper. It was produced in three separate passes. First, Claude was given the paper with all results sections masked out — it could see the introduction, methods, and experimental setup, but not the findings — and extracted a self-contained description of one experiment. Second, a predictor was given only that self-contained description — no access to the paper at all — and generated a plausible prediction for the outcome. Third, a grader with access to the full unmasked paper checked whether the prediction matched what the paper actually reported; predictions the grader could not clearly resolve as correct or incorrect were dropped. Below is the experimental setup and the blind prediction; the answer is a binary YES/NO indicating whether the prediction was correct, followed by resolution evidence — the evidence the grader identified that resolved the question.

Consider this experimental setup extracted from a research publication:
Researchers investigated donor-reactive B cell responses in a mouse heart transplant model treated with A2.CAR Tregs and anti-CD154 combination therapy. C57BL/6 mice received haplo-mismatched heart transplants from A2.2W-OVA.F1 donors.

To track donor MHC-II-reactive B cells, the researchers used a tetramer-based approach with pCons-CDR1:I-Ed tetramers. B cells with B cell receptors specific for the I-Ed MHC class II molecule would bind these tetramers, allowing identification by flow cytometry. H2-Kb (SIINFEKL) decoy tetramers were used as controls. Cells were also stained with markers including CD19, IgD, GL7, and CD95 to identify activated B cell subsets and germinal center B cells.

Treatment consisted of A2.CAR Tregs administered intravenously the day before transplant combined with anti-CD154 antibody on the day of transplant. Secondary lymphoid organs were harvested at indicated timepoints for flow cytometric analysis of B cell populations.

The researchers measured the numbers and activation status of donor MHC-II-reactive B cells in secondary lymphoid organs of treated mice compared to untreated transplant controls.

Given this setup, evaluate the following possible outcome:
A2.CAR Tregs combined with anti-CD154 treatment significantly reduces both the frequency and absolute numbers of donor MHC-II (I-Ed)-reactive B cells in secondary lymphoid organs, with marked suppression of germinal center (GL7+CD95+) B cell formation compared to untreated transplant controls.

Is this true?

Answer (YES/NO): NO